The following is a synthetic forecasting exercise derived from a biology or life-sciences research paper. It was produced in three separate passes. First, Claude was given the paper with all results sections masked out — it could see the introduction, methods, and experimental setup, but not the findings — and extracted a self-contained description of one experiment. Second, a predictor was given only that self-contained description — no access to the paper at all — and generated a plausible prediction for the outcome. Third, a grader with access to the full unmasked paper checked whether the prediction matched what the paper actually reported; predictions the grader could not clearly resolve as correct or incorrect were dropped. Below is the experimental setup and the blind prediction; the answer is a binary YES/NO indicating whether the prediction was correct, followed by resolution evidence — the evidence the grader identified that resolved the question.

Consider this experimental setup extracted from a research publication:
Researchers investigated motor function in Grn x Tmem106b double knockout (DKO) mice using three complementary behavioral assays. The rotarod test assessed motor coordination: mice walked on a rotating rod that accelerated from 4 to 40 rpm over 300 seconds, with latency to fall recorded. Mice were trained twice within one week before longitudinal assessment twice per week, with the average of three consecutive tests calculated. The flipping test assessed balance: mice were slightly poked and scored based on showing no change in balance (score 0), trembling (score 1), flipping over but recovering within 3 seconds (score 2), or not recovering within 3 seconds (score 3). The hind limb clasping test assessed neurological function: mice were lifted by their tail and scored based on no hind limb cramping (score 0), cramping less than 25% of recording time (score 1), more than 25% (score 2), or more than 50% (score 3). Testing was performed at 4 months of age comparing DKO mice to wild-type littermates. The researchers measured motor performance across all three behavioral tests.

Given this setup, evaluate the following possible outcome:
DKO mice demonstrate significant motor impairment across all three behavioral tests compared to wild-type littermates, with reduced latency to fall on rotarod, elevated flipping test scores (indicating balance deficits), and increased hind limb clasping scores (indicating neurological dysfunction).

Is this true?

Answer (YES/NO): YES